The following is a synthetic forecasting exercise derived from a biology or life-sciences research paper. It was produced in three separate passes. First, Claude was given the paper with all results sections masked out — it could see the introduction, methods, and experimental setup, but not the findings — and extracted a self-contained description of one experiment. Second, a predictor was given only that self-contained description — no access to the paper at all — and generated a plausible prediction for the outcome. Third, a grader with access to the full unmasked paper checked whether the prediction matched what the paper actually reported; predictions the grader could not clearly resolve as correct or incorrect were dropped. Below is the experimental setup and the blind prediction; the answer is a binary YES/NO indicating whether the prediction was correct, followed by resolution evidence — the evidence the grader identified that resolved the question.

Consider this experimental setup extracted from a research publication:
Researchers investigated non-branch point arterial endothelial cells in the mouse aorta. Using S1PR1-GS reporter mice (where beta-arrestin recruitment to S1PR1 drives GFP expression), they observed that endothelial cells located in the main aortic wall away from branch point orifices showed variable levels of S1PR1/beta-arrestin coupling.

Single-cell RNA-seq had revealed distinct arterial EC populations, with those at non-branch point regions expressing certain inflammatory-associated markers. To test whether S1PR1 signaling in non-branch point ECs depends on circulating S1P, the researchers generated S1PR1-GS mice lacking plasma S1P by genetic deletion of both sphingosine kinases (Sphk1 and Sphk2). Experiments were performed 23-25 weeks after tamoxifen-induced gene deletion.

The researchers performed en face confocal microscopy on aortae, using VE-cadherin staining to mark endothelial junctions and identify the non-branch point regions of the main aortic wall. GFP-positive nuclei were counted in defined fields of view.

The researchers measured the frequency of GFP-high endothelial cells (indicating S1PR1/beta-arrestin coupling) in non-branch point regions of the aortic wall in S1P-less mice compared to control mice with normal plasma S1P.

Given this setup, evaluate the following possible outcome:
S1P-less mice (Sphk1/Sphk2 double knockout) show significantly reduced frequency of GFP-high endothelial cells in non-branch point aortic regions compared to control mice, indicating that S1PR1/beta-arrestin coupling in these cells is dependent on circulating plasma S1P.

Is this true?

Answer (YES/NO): YES